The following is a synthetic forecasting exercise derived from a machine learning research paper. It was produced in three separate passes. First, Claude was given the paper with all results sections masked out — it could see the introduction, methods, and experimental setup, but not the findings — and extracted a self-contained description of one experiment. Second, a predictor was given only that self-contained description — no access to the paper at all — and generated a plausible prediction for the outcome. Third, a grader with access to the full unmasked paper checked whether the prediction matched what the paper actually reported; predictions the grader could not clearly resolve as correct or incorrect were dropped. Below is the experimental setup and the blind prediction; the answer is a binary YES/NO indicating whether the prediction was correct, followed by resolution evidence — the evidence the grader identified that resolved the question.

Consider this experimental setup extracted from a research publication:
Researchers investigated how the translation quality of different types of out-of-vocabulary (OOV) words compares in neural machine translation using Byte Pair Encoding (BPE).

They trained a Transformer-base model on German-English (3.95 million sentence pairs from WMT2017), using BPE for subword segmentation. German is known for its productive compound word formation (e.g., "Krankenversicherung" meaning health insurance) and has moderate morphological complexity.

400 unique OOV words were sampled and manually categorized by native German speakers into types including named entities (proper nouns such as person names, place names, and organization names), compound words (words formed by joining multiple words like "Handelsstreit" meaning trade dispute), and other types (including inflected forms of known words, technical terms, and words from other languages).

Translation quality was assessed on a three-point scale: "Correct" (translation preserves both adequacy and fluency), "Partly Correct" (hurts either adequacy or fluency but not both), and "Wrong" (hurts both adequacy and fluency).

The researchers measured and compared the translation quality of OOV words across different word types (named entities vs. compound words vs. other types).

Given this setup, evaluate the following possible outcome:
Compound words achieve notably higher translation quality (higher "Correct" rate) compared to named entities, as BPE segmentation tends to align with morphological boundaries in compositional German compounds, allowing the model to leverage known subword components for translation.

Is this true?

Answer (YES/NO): NO